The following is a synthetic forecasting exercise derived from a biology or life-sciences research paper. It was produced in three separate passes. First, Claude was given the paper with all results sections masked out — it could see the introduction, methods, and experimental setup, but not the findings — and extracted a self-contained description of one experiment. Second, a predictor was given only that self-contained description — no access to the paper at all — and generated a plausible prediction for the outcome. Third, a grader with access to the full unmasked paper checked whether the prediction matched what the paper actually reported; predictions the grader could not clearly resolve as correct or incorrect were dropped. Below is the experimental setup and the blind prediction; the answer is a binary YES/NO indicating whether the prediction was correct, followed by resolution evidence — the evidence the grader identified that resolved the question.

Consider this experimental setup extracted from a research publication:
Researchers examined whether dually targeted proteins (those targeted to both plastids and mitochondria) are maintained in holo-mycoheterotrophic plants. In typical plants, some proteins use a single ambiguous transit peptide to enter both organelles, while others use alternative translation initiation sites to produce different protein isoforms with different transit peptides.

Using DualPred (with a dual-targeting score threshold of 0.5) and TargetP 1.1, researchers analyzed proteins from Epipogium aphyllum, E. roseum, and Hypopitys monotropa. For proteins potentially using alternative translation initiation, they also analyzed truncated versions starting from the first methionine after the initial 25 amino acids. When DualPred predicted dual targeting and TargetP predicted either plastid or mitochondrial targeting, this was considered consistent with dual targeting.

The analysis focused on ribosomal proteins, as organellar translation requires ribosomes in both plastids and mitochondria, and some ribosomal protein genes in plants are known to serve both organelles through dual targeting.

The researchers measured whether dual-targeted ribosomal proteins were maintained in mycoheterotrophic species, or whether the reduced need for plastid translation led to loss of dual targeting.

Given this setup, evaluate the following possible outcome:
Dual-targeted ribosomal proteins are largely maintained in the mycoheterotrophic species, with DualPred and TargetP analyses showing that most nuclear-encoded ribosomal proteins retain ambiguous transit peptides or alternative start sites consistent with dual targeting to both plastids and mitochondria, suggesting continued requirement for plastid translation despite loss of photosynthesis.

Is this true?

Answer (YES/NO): NO